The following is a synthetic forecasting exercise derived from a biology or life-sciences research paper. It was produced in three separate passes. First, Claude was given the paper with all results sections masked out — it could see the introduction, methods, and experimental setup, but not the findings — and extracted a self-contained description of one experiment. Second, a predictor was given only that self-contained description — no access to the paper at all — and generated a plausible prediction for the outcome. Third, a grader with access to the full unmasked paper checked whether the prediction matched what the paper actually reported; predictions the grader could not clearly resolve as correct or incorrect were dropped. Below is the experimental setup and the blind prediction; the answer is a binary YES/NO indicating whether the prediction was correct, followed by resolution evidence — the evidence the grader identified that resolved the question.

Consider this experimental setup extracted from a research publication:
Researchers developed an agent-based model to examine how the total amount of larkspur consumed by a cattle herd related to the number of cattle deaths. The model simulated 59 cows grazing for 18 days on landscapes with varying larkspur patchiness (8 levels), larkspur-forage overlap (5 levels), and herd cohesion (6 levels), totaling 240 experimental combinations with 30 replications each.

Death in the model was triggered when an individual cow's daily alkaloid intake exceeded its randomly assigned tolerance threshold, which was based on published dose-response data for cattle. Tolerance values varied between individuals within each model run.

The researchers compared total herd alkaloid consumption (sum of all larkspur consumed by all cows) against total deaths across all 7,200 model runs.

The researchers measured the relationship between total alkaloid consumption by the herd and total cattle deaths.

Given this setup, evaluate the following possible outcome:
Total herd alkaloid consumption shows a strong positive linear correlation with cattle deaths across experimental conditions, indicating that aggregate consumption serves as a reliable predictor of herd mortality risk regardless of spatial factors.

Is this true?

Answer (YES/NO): NO